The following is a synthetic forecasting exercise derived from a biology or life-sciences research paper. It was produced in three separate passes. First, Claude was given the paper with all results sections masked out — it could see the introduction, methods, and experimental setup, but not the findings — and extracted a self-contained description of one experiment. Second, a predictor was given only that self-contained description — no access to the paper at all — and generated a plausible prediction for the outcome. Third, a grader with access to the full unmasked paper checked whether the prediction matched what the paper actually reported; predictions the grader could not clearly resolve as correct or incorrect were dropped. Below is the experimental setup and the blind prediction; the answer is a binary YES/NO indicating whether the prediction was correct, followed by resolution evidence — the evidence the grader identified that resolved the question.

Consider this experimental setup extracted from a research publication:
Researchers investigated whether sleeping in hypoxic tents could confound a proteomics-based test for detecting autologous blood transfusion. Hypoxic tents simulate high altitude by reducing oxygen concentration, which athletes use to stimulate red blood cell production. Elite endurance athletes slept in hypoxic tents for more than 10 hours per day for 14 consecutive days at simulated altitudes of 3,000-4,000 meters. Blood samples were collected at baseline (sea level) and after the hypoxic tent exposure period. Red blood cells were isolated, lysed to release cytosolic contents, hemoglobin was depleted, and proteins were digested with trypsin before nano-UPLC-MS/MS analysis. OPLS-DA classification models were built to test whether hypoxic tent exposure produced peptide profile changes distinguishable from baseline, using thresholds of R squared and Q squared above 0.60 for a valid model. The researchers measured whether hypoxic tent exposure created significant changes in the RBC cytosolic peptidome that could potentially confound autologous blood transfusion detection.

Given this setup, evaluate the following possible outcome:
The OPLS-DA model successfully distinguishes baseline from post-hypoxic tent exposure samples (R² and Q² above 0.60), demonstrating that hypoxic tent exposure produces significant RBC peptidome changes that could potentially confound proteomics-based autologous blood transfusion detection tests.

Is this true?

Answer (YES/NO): NO